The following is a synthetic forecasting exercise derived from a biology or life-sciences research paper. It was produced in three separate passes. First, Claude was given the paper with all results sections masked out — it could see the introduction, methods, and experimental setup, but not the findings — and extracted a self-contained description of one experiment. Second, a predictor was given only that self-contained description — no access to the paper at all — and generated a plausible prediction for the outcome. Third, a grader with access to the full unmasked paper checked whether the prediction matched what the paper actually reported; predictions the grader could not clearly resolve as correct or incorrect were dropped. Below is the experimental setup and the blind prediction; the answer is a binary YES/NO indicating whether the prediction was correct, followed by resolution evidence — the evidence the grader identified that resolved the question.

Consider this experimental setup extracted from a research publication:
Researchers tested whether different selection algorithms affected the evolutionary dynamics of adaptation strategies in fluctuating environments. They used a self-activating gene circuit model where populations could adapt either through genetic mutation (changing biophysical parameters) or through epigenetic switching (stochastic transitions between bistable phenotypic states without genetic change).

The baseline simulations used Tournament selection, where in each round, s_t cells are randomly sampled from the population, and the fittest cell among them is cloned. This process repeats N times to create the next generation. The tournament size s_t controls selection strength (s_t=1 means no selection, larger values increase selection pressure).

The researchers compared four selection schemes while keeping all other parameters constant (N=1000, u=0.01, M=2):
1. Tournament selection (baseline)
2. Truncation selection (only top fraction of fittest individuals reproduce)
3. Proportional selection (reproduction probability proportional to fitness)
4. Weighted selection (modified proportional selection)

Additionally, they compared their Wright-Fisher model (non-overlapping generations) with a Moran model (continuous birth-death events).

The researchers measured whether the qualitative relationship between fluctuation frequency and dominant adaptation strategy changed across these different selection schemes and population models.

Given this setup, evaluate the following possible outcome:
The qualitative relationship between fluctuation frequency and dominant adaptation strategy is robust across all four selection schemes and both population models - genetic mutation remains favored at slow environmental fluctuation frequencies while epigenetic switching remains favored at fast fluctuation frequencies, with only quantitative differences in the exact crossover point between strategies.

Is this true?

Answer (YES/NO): YES